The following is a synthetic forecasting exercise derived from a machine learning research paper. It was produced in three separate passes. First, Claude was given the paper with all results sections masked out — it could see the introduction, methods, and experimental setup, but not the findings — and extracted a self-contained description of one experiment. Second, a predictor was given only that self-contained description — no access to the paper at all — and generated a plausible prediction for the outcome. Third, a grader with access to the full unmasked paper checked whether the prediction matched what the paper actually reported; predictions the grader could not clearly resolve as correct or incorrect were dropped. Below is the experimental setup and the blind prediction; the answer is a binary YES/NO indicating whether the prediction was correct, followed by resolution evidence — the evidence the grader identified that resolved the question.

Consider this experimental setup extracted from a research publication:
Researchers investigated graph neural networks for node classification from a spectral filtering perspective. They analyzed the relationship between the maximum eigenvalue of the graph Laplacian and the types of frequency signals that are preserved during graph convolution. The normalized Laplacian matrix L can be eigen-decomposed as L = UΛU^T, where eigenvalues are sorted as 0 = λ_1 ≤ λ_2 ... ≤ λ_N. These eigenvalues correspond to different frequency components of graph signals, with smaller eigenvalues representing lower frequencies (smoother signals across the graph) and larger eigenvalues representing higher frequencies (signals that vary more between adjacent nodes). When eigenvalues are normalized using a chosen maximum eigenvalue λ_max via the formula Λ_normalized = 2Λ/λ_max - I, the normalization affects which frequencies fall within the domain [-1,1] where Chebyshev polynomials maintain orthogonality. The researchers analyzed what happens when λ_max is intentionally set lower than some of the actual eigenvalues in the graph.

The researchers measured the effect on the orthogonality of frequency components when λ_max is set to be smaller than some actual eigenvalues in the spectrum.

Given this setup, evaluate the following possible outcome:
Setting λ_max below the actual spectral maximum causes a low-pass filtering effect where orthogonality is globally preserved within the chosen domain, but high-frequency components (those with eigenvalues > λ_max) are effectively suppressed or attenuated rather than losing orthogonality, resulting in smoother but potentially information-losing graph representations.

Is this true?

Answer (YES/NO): NO